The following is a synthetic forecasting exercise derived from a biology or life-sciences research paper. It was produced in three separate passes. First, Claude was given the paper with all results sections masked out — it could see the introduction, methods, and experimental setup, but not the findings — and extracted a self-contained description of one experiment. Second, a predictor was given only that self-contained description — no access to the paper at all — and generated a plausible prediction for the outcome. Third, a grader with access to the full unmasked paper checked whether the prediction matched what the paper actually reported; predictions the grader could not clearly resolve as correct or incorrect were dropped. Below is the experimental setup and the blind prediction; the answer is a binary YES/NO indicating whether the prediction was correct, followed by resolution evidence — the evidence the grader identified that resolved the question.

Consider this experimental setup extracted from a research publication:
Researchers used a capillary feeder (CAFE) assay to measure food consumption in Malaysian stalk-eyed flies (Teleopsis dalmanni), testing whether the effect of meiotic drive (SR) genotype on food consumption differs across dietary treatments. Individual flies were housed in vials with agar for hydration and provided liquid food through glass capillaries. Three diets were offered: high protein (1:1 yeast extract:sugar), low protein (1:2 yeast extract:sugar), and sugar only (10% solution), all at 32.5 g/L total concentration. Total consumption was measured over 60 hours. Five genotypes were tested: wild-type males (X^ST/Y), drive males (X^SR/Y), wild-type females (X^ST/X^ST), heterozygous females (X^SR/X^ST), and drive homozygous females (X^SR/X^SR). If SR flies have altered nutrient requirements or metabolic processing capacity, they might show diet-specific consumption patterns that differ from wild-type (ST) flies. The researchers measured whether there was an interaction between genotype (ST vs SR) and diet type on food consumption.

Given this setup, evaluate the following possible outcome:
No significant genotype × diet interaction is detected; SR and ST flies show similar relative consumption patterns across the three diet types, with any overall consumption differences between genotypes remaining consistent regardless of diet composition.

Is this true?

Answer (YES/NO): YES